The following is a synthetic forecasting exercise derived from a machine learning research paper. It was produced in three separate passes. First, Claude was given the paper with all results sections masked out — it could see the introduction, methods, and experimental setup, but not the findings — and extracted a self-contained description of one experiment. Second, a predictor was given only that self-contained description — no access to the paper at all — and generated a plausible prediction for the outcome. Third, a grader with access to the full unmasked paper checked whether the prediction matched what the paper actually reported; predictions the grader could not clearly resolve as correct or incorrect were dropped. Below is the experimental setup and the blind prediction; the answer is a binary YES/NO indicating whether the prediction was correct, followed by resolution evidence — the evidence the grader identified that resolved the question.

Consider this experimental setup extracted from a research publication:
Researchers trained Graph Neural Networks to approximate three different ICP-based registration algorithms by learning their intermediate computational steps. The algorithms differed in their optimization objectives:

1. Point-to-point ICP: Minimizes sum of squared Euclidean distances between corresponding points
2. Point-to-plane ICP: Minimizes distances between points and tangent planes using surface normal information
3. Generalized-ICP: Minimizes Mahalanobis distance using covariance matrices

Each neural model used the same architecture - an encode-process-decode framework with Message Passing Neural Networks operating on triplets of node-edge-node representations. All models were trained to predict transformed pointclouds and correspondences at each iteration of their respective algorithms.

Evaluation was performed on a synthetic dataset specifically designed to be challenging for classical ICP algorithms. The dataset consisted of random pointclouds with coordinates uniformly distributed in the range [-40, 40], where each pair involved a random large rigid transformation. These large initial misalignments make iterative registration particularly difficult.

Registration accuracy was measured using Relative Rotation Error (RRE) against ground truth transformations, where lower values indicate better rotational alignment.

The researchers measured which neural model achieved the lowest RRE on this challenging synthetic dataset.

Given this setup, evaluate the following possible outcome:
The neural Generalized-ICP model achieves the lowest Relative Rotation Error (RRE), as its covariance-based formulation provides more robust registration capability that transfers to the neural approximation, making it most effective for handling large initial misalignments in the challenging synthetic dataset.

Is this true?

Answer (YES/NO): NO